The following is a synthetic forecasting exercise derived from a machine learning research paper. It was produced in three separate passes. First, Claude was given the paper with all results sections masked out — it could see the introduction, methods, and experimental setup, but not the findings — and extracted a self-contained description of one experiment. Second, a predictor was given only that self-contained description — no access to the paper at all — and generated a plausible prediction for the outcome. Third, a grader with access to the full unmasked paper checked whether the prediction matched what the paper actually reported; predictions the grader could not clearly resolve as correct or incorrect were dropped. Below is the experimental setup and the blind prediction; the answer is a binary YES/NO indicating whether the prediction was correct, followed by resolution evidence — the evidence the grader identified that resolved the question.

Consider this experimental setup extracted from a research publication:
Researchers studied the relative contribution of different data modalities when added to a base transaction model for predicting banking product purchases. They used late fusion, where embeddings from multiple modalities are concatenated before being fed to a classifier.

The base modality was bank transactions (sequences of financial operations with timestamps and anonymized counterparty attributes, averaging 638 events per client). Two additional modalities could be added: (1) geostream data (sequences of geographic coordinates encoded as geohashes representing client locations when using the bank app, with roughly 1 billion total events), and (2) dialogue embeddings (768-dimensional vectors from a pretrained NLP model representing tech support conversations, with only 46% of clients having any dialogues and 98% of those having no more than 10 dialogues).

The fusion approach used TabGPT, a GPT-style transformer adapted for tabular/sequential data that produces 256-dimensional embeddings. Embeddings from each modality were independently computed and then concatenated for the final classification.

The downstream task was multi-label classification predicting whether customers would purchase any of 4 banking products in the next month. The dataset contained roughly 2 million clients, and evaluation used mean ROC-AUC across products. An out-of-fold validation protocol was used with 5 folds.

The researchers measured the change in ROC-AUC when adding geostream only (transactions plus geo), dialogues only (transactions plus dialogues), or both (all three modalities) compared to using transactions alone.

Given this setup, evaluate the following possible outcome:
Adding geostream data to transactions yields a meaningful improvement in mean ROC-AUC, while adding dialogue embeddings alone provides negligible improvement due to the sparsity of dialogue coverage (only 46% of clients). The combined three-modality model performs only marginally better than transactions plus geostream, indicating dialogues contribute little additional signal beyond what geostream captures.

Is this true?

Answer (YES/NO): NO